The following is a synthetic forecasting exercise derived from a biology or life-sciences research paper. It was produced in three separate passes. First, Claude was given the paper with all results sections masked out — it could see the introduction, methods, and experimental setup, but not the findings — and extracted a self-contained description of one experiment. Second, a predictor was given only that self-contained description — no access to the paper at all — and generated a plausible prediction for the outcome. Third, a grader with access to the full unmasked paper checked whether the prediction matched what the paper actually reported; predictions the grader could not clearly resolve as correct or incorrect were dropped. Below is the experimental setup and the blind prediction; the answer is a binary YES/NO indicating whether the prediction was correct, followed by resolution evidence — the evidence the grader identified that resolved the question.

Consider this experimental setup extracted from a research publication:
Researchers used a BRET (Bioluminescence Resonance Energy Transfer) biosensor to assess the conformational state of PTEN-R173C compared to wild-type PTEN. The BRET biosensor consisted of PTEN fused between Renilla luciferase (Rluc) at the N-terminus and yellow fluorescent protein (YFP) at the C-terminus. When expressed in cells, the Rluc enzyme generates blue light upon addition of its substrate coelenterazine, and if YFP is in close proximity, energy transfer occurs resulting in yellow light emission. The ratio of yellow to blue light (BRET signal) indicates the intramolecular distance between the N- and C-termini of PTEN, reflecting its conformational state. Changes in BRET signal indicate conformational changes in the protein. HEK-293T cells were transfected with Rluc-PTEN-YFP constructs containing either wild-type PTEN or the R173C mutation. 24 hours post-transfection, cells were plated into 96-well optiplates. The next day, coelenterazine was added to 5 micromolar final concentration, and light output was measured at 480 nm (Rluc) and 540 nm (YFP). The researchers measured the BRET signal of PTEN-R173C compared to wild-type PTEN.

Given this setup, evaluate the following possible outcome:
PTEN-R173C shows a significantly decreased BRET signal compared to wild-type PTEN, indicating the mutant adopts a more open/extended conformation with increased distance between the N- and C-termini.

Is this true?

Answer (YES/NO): YES